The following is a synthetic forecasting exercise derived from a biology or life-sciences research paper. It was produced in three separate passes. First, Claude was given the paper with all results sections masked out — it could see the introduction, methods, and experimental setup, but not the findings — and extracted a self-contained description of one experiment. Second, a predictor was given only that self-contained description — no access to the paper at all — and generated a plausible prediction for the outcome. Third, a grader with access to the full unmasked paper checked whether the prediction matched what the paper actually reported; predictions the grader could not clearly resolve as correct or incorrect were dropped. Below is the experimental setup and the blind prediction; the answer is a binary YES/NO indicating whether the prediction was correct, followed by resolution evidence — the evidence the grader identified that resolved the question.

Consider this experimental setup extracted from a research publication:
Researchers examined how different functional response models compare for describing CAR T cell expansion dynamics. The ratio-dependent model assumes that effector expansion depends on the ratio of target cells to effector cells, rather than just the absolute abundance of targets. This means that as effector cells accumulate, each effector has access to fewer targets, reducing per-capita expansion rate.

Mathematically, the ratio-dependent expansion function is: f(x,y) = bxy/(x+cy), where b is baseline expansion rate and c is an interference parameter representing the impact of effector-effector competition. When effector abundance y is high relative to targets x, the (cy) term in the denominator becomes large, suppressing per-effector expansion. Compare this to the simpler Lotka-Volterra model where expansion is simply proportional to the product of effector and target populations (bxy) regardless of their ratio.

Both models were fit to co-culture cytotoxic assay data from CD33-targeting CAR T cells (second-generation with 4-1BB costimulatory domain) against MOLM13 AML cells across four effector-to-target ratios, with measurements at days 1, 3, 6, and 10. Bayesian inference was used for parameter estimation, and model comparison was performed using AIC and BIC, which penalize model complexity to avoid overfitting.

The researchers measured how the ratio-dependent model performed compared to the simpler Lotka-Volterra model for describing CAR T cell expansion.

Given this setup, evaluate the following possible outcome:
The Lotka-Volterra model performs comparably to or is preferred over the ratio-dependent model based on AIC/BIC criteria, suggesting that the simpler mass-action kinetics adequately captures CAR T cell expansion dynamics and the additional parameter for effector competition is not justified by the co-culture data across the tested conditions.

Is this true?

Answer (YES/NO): NO